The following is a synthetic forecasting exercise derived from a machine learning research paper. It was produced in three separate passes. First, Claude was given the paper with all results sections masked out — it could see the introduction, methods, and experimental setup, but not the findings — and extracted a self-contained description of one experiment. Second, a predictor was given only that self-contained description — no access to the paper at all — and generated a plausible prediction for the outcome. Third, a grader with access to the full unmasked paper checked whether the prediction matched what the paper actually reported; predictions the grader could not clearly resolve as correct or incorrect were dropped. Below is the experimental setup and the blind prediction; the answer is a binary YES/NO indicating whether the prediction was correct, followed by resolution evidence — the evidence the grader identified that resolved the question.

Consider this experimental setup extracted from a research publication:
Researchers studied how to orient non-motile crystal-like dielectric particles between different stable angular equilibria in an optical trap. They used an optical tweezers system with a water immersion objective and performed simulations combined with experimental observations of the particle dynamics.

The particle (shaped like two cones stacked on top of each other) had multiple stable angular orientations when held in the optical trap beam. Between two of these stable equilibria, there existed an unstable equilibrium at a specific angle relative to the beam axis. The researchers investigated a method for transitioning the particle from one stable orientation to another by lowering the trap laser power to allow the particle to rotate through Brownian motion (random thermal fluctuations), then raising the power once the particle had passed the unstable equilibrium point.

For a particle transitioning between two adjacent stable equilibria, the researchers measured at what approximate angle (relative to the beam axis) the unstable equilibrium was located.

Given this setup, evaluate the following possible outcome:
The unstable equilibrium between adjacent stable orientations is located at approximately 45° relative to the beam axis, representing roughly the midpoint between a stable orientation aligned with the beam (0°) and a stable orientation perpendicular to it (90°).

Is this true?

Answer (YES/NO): NO